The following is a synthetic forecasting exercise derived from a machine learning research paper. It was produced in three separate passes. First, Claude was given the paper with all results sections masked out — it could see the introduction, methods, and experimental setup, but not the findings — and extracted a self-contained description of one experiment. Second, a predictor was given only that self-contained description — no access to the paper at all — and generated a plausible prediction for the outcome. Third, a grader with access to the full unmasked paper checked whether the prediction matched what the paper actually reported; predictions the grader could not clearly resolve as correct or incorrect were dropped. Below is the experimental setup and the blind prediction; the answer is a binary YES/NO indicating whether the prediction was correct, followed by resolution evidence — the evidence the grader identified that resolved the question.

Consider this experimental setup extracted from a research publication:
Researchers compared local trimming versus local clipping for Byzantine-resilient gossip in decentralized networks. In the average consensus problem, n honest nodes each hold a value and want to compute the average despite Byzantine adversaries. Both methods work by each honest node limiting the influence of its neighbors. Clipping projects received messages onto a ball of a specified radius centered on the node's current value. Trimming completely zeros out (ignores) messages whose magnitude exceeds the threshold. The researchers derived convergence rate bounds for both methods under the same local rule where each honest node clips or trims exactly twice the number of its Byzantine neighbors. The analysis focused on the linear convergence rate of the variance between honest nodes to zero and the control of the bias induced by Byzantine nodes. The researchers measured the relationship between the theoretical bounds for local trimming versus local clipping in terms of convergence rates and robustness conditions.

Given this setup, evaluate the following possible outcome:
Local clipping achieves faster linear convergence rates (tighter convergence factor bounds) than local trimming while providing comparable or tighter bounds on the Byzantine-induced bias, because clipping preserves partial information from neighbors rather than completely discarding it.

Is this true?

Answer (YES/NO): YES